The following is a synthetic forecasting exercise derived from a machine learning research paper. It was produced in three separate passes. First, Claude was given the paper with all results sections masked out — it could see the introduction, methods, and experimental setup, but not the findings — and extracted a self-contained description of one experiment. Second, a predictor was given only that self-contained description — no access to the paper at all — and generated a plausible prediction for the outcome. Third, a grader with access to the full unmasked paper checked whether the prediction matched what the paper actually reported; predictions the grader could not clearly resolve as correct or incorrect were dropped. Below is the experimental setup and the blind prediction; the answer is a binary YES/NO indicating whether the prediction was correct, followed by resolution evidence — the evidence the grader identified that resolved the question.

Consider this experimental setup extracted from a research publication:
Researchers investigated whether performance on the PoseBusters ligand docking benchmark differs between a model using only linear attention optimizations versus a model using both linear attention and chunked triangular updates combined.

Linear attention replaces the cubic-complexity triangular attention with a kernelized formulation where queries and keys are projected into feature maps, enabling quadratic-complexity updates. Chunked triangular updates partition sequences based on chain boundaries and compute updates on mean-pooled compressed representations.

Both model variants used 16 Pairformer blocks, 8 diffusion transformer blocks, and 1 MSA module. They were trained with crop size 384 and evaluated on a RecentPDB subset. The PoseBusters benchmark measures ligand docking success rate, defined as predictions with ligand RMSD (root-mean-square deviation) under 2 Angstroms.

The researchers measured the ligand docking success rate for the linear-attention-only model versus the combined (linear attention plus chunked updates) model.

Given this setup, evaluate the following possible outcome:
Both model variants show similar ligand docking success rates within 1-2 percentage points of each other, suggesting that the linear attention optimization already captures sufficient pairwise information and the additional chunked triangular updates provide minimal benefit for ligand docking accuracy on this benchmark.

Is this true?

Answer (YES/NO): NO